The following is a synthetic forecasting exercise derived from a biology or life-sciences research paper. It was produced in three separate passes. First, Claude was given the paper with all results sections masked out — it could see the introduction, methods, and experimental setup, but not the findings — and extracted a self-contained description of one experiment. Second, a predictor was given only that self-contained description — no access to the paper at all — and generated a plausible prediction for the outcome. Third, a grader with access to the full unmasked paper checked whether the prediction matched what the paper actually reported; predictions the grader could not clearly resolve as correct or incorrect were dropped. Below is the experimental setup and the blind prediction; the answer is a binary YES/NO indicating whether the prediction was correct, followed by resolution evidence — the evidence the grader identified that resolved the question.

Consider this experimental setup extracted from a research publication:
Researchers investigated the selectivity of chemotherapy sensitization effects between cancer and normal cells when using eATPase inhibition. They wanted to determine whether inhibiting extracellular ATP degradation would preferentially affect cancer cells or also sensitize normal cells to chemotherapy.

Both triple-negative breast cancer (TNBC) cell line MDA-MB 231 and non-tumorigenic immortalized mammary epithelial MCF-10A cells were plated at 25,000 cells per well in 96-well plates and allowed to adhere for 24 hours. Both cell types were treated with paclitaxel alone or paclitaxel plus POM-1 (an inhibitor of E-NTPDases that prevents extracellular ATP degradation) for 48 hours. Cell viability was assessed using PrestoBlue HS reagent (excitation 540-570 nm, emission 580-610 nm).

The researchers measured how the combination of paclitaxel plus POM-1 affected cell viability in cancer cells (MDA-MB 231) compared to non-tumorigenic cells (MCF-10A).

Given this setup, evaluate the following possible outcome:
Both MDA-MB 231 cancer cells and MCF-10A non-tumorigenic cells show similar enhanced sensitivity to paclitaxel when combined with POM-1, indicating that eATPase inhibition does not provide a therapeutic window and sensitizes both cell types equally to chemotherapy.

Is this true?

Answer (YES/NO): NO